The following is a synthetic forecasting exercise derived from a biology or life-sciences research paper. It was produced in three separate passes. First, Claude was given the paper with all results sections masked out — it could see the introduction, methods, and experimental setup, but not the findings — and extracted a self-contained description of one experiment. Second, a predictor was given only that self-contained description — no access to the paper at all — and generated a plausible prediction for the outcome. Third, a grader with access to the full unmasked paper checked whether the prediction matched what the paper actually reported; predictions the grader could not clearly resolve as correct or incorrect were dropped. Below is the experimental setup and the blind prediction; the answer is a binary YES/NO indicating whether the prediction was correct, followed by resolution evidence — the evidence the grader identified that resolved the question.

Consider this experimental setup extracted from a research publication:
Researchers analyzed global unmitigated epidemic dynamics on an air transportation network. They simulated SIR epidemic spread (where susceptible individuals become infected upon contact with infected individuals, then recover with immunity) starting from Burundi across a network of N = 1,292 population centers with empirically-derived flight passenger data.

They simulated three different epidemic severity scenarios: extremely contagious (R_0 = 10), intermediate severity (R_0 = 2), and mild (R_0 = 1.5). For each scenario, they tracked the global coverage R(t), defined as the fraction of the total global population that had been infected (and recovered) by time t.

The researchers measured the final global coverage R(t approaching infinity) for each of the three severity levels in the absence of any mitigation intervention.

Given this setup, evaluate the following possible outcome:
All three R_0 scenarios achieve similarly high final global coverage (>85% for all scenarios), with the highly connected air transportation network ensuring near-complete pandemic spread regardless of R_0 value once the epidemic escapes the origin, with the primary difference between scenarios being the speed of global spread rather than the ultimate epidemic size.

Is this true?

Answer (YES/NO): NO